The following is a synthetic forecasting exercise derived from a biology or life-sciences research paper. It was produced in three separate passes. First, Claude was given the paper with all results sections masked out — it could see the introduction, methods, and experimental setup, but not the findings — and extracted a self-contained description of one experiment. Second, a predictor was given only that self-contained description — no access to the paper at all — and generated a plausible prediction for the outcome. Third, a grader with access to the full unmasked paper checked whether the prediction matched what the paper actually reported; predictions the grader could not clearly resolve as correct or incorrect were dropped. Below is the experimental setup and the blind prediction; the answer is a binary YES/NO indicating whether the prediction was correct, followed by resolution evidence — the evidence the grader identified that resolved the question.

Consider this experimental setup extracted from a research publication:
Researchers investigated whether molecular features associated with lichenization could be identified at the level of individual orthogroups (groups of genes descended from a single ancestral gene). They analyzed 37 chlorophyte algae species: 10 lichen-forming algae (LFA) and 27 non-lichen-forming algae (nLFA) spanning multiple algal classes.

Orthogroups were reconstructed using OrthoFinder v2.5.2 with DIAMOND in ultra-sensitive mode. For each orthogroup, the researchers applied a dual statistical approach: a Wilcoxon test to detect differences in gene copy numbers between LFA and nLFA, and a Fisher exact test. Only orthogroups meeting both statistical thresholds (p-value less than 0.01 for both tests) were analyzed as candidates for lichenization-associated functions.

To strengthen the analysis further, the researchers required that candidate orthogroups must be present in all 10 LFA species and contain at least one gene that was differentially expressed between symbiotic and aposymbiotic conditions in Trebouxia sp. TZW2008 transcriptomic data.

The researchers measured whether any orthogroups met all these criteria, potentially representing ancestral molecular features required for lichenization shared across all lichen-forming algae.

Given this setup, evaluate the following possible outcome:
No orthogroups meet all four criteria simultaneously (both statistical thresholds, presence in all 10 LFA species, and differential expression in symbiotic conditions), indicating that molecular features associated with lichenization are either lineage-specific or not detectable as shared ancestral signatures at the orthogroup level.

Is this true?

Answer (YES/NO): NO